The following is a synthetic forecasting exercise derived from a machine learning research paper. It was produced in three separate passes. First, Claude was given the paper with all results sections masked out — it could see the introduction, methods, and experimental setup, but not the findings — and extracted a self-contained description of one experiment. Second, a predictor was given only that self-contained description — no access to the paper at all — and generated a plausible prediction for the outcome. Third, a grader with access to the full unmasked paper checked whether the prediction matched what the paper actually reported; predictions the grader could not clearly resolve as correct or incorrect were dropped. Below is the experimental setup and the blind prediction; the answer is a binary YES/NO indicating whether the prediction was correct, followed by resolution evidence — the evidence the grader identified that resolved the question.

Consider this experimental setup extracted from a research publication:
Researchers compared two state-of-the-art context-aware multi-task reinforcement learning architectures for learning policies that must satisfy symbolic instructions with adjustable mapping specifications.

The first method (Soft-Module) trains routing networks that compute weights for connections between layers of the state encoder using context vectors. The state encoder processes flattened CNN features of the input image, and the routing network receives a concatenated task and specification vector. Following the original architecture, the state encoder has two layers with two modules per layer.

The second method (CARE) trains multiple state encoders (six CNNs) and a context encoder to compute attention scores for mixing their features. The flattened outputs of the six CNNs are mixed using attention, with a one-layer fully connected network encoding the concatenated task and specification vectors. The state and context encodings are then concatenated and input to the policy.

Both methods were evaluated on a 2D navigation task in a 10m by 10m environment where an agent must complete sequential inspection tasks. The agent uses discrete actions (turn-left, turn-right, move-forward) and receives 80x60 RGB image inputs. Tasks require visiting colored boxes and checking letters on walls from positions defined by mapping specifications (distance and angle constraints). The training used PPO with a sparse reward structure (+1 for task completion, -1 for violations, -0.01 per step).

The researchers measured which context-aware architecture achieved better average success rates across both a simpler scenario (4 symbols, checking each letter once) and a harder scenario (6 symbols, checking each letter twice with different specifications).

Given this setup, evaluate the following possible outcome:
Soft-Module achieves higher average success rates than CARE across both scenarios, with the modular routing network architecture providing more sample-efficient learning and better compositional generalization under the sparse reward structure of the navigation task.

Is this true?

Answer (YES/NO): NO